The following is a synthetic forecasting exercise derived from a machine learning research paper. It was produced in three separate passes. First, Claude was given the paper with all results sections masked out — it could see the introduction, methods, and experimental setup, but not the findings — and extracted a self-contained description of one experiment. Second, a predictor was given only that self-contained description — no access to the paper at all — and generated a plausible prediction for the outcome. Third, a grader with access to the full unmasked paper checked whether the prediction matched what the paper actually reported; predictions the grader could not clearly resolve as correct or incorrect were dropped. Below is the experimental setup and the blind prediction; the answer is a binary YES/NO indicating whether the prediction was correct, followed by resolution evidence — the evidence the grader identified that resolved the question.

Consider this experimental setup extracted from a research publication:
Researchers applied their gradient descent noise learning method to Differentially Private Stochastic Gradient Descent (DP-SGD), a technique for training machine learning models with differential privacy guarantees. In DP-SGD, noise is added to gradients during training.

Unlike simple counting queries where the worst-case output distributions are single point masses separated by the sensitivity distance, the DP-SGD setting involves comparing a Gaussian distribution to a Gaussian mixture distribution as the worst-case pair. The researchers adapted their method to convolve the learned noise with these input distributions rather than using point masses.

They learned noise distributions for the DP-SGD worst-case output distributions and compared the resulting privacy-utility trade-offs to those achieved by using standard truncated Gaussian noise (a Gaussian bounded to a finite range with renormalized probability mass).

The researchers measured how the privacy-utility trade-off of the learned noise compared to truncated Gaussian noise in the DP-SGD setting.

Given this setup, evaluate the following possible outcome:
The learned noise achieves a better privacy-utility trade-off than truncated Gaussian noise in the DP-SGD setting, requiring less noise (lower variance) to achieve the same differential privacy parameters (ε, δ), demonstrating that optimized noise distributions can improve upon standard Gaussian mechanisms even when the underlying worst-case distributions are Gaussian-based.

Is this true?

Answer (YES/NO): NO